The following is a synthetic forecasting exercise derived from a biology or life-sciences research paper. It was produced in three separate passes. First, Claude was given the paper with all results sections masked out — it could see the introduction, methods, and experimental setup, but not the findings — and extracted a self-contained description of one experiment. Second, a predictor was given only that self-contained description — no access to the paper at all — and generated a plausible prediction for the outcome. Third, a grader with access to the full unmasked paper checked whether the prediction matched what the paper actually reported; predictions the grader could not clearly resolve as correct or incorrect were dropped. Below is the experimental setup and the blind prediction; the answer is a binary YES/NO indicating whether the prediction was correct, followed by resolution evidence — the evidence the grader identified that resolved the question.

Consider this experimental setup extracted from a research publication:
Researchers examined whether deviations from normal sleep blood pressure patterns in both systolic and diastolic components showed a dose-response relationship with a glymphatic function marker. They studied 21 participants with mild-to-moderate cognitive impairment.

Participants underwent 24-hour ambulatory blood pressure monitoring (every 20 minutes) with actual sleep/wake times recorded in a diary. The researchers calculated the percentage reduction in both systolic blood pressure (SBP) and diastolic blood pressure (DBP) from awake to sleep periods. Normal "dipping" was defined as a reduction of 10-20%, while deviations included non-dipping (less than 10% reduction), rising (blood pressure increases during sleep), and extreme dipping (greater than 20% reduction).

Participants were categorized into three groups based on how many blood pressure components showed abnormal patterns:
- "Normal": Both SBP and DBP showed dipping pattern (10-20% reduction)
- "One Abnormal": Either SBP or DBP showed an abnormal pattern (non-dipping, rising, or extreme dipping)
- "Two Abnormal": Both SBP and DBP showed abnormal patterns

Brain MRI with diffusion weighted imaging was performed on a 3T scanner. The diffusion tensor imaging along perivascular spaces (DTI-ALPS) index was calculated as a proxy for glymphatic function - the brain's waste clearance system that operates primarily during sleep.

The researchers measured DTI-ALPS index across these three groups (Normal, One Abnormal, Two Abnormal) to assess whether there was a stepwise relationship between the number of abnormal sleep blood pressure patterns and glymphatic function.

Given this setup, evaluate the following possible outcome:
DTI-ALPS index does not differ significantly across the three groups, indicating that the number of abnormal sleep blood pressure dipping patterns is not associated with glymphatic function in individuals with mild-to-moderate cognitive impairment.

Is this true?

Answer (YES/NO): NO